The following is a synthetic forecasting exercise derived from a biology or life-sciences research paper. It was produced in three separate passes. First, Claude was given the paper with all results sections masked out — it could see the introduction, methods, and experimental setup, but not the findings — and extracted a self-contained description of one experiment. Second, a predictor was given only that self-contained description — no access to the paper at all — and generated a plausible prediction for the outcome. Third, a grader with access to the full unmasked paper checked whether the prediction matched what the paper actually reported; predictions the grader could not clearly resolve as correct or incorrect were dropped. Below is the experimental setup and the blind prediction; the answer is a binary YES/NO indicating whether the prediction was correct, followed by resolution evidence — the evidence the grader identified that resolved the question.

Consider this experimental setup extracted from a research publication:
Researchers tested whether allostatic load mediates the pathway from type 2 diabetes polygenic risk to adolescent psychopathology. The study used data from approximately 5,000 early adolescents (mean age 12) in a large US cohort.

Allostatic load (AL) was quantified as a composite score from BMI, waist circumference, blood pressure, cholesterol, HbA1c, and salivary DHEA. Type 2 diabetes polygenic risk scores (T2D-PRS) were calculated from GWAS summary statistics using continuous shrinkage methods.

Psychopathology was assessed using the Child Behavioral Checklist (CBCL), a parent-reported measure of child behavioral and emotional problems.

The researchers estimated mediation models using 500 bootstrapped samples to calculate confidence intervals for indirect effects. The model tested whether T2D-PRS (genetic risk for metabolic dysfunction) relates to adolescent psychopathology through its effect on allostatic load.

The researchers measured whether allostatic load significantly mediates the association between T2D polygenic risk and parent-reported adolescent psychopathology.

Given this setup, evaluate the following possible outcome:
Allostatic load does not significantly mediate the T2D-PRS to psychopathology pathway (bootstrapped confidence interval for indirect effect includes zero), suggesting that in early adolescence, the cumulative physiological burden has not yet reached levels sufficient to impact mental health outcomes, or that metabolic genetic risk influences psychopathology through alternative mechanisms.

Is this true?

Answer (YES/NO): NO